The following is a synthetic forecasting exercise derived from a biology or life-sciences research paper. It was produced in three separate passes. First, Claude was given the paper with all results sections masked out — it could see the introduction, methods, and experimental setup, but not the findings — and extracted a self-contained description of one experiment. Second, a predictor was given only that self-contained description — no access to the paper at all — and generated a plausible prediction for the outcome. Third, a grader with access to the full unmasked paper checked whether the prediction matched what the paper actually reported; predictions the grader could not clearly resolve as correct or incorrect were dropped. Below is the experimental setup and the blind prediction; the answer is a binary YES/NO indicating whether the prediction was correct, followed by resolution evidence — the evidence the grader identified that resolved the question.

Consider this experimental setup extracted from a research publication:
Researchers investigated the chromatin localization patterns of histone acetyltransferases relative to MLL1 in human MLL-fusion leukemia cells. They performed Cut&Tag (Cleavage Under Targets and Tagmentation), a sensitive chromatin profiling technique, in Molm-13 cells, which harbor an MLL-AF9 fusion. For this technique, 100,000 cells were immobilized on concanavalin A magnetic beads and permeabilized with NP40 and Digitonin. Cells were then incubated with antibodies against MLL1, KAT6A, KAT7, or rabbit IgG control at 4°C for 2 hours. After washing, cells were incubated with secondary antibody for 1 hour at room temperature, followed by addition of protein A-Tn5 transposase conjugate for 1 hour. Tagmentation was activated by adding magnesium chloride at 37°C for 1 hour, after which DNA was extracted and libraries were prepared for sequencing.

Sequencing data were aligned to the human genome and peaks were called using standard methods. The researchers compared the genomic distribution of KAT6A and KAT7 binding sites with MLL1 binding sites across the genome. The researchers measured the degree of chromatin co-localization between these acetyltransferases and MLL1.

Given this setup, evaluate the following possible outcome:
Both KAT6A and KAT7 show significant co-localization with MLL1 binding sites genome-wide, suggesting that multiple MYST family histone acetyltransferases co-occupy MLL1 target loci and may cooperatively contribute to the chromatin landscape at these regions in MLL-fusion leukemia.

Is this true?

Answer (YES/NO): YES